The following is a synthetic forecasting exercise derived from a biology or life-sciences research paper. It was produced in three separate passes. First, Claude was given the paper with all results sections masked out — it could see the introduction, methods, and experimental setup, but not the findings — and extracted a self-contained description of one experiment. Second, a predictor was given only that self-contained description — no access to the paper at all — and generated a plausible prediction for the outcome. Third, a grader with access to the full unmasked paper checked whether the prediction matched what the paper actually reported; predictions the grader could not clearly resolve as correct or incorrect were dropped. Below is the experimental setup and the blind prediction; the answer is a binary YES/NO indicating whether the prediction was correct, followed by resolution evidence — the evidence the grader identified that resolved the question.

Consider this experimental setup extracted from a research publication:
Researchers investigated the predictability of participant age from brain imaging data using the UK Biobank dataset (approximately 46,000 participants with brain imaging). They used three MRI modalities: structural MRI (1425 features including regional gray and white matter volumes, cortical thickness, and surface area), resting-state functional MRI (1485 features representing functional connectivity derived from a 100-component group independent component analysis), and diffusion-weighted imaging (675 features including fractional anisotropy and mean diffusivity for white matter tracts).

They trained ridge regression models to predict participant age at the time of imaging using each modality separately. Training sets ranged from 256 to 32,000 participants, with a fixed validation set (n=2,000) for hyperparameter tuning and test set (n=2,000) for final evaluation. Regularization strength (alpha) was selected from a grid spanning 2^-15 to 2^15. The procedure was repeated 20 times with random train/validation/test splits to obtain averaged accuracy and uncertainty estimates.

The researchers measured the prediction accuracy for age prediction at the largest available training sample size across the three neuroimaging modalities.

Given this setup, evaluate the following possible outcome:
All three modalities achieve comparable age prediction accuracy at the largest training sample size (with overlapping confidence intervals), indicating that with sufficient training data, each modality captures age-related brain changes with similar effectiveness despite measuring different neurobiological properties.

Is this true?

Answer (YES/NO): NO